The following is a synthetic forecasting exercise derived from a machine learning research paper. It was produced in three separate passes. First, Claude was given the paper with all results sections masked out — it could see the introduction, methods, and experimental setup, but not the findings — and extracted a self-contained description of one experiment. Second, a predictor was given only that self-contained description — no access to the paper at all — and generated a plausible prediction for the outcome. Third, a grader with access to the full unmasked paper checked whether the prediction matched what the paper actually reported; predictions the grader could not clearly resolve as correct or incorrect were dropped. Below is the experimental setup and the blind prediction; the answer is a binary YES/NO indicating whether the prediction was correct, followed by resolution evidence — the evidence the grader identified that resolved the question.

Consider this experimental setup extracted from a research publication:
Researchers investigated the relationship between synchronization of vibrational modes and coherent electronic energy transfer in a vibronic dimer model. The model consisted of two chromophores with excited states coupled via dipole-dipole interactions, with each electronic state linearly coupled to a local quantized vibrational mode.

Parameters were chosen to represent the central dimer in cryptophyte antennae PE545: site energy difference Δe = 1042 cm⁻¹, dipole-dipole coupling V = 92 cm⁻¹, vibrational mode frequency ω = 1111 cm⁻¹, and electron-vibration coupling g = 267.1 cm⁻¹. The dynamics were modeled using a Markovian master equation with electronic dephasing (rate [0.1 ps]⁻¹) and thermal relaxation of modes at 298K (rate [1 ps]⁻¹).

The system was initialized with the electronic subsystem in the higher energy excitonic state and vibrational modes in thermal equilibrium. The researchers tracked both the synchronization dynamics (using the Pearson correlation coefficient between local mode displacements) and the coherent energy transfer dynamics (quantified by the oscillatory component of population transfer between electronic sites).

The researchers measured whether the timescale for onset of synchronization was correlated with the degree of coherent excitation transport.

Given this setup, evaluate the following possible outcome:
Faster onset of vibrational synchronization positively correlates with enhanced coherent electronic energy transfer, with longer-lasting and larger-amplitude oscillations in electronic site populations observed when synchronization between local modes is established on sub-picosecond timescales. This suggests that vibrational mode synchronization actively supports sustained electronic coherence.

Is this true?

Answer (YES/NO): NO